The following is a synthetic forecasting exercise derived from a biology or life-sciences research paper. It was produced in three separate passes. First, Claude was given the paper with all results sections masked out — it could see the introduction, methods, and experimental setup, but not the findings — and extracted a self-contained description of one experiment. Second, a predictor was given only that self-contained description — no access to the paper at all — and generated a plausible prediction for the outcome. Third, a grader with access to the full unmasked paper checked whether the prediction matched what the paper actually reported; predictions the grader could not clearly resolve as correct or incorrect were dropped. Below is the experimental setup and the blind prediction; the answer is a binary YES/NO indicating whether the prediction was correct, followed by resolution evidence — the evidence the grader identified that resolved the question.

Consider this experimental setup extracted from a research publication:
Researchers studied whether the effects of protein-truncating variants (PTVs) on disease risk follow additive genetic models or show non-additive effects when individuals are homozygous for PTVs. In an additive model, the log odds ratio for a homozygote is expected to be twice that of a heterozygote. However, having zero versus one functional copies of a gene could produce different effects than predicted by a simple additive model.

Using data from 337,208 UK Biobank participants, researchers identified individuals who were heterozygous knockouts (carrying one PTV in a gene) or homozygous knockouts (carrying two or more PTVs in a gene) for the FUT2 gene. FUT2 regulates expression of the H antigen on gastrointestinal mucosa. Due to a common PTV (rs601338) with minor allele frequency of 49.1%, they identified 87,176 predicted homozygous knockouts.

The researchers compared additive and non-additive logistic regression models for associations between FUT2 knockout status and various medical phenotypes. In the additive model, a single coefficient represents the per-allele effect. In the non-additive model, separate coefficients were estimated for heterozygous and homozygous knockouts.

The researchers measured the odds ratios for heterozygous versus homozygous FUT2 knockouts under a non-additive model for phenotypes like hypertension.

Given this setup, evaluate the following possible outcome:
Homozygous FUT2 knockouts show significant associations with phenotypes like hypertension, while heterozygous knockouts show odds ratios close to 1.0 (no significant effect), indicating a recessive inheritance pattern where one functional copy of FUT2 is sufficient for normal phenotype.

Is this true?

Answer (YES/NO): YES